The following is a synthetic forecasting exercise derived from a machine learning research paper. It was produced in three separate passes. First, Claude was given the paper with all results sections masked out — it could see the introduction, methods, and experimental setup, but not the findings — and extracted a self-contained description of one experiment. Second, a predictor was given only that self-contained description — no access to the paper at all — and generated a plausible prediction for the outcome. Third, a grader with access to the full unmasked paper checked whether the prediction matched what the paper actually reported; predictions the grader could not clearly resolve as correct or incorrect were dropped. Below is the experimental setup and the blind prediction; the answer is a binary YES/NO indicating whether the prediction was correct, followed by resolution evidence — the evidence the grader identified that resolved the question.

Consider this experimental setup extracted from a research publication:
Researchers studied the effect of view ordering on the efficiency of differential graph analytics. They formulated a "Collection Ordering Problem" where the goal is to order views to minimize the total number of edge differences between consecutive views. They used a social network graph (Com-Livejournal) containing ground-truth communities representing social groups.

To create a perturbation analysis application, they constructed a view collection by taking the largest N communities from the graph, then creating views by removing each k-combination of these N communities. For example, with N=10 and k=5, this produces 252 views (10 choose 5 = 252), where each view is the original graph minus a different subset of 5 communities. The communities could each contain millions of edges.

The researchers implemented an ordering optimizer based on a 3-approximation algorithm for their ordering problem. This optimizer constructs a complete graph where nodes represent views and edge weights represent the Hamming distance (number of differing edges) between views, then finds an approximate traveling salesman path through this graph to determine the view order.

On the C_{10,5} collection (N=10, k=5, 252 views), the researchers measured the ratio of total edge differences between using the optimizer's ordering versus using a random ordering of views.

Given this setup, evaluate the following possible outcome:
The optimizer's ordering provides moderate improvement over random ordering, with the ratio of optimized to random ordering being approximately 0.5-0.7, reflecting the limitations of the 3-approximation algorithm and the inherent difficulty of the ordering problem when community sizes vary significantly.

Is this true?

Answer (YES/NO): NO